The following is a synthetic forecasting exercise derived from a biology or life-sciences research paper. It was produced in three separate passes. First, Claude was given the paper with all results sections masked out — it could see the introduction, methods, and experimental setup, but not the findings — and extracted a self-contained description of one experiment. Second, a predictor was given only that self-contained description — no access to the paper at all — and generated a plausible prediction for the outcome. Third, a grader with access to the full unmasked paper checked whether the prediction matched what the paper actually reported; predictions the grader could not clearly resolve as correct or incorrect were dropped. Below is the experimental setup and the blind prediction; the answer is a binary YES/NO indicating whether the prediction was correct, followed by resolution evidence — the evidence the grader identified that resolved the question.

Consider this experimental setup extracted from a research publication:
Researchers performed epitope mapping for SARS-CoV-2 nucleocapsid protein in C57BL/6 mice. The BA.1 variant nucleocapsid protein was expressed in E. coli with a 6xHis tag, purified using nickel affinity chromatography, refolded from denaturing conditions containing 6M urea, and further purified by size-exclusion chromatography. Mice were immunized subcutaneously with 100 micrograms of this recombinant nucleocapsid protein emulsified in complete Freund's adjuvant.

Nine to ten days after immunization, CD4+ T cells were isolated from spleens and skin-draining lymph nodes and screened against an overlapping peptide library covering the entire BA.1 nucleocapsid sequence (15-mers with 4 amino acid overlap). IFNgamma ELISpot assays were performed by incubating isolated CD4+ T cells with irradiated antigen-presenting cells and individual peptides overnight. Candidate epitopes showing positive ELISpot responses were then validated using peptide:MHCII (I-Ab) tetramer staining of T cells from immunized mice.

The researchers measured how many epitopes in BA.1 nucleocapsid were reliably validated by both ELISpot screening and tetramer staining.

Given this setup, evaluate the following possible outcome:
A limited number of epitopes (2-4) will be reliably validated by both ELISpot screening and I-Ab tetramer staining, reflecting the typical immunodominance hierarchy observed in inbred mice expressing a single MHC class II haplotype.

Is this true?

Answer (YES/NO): YES